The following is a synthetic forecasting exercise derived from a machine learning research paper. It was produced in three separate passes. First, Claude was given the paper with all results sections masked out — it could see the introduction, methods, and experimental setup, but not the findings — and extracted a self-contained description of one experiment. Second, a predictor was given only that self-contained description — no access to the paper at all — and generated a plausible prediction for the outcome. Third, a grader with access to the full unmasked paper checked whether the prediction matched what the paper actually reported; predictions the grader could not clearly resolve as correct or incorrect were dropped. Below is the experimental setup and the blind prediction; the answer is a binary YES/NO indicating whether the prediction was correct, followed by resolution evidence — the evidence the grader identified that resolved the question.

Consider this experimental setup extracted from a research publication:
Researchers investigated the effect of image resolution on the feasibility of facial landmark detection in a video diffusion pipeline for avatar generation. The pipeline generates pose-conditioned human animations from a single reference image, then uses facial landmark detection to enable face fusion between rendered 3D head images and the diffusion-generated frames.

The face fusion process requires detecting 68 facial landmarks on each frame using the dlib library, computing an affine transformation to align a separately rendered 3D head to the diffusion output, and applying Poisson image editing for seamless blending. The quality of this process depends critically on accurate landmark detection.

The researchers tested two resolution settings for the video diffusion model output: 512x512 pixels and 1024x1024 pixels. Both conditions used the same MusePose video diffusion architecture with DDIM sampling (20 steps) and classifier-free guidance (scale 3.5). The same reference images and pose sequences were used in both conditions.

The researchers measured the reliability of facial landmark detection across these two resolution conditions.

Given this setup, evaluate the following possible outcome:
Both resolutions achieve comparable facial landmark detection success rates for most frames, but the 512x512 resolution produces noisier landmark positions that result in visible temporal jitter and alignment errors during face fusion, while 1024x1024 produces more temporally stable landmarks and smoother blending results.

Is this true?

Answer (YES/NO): NO